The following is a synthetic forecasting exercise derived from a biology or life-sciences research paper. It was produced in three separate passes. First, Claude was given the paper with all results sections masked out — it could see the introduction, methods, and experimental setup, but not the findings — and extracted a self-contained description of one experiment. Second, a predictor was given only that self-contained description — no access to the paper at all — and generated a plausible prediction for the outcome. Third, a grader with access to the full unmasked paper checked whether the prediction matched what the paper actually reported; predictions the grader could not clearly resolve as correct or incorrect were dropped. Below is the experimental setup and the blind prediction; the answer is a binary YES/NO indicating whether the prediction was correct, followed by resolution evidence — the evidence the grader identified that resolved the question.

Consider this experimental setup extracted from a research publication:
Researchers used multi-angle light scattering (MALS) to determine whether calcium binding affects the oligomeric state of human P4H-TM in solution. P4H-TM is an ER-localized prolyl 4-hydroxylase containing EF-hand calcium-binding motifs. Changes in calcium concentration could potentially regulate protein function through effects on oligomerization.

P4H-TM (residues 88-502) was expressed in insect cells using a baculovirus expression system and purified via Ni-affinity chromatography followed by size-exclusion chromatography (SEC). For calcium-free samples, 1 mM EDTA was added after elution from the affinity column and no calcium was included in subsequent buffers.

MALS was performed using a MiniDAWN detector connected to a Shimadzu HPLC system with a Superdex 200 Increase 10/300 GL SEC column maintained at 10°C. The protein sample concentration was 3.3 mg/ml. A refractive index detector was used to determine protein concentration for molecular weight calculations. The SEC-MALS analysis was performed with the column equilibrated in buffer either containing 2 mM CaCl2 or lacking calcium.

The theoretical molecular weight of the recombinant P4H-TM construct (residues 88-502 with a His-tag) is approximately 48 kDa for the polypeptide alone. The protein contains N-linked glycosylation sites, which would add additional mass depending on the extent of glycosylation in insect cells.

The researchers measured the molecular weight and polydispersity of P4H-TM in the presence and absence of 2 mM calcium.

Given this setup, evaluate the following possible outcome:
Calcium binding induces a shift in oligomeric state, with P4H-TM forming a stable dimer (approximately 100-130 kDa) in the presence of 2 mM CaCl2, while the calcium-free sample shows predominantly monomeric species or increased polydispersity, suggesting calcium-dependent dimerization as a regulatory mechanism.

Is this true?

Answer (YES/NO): NO